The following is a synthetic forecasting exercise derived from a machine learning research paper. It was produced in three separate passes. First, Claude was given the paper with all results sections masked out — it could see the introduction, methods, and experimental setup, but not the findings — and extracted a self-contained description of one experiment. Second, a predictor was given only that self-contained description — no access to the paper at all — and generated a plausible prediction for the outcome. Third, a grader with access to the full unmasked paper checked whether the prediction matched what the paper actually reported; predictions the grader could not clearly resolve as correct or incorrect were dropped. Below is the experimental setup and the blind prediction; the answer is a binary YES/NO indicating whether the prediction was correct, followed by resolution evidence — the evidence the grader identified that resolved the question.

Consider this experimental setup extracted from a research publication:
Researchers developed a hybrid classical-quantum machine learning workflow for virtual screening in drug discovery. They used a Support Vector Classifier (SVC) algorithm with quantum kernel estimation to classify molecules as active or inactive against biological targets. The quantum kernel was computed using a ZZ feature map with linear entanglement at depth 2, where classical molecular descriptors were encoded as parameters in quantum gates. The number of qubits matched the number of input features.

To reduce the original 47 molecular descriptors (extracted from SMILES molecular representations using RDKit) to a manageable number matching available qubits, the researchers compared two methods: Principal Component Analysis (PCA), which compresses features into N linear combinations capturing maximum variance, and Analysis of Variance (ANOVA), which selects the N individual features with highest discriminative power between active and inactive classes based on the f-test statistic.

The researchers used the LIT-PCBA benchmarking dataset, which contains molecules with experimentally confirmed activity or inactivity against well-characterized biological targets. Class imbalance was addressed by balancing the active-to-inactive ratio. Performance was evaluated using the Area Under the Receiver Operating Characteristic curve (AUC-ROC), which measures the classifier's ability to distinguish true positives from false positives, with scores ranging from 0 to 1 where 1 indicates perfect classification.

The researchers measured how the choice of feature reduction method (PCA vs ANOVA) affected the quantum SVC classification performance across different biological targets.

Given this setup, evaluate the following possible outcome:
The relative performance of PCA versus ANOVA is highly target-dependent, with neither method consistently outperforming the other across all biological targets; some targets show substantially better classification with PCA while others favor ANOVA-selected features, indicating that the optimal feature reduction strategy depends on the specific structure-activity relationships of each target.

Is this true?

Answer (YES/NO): YES